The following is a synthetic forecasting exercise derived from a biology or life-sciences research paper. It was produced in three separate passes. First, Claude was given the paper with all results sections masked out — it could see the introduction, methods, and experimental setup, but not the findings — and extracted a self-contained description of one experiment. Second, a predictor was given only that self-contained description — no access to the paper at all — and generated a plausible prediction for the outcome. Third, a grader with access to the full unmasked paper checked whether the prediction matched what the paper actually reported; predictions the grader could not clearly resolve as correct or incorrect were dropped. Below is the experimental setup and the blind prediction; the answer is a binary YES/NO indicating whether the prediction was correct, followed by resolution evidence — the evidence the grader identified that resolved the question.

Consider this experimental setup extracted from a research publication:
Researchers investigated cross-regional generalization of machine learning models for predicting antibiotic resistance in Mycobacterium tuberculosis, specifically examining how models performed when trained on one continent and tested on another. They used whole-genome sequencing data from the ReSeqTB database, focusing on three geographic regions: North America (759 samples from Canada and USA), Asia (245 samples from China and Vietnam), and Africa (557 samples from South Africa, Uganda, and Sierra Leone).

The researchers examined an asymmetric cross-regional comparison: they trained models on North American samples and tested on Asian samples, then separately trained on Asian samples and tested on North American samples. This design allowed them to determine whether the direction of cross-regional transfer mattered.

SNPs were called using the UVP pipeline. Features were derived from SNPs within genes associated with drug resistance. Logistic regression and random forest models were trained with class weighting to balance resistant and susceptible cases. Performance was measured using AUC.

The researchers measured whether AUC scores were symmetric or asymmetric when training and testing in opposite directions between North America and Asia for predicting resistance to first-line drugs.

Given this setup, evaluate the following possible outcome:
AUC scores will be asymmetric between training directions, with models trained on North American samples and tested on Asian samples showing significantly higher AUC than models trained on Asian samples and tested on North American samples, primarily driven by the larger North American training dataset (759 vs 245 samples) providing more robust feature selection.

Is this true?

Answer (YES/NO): NO